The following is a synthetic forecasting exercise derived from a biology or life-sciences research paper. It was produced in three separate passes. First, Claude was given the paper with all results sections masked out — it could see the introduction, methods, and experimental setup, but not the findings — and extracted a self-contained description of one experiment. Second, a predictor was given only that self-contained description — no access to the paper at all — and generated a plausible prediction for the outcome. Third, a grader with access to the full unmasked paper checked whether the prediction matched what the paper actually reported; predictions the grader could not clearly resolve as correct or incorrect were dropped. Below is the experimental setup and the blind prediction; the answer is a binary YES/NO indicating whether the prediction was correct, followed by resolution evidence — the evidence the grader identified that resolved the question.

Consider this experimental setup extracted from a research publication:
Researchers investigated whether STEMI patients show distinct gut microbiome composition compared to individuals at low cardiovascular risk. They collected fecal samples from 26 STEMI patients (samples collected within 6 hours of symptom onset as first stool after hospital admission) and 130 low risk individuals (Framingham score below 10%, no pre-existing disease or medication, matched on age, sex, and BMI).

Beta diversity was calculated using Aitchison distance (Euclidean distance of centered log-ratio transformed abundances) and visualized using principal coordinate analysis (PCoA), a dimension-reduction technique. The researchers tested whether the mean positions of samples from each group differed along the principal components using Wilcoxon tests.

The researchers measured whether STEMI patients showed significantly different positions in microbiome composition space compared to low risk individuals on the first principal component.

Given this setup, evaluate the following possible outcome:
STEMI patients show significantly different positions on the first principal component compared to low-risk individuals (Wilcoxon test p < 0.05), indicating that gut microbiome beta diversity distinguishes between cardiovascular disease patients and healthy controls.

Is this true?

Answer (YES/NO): NO